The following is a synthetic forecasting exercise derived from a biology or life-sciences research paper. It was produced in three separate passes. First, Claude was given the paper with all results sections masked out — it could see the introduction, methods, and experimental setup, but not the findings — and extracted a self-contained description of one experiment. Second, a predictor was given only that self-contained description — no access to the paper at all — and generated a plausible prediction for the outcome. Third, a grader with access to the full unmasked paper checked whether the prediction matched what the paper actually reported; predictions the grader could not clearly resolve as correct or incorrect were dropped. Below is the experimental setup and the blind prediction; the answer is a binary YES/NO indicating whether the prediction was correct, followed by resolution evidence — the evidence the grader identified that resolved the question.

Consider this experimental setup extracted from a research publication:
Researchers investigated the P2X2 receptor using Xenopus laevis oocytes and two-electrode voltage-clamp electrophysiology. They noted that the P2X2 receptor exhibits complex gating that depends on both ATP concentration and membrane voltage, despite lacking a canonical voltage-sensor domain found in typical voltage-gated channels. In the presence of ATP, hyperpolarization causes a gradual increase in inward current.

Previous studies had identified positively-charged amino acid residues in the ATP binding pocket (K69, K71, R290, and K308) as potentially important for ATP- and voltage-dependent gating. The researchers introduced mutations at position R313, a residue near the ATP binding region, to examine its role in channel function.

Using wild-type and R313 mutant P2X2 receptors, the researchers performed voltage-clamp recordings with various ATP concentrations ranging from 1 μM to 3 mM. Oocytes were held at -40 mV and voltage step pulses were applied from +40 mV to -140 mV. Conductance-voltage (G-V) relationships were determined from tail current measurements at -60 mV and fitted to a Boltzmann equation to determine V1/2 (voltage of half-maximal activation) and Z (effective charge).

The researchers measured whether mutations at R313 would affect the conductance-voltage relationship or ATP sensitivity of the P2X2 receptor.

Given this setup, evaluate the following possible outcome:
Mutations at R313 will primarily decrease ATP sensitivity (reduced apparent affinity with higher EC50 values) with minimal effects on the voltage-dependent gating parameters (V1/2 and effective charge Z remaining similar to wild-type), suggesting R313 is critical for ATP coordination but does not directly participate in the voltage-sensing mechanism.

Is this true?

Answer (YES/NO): NO